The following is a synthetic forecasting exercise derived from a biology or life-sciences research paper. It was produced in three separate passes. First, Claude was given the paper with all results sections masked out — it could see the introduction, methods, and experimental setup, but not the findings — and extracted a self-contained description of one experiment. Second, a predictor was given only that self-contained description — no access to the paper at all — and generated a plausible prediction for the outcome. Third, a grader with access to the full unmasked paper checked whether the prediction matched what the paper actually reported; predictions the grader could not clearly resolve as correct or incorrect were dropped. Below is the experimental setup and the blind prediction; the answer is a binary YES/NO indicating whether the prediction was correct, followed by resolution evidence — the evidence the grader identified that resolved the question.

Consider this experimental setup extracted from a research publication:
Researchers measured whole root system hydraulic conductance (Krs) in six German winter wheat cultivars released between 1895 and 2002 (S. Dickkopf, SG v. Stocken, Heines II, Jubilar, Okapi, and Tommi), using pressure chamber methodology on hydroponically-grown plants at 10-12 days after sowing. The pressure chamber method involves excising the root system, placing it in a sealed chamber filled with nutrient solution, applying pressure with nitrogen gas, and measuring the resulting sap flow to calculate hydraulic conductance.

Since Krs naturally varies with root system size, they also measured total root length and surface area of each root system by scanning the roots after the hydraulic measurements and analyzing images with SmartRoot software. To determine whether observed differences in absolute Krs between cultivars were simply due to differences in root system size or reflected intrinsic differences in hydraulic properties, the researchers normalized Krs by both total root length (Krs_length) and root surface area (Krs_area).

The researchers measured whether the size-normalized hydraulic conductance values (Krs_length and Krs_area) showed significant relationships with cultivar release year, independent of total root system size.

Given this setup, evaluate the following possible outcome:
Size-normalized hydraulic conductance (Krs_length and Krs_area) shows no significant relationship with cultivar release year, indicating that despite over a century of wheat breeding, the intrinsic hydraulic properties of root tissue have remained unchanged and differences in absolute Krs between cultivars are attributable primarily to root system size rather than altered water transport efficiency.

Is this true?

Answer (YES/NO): NO